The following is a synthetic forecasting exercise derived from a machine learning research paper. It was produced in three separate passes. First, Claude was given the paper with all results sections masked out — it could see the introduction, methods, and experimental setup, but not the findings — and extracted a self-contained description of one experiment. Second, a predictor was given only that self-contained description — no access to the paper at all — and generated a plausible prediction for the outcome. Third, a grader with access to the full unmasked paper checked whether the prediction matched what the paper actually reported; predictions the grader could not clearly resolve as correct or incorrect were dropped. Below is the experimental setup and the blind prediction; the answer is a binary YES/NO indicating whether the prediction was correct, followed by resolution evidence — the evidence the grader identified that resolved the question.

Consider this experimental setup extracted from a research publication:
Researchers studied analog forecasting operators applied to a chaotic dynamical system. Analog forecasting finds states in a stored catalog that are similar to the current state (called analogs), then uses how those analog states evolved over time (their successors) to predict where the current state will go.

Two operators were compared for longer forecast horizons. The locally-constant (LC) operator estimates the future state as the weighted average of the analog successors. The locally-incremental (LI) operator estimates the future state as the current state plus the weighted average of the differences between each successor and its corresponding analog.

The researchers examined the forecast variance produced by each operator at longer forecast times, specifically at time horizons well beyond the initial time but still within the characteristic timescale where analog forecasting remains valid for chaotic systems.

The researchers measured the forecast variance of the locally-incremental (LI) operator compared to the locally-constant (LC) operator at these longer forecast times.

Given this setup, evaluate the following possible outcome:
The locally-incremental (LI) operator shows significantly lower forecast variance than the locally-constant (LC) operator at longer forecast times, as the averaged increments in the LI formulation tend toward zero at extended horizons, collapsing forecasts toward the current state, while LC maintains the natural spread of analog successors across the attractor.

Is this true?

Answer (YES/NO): NO